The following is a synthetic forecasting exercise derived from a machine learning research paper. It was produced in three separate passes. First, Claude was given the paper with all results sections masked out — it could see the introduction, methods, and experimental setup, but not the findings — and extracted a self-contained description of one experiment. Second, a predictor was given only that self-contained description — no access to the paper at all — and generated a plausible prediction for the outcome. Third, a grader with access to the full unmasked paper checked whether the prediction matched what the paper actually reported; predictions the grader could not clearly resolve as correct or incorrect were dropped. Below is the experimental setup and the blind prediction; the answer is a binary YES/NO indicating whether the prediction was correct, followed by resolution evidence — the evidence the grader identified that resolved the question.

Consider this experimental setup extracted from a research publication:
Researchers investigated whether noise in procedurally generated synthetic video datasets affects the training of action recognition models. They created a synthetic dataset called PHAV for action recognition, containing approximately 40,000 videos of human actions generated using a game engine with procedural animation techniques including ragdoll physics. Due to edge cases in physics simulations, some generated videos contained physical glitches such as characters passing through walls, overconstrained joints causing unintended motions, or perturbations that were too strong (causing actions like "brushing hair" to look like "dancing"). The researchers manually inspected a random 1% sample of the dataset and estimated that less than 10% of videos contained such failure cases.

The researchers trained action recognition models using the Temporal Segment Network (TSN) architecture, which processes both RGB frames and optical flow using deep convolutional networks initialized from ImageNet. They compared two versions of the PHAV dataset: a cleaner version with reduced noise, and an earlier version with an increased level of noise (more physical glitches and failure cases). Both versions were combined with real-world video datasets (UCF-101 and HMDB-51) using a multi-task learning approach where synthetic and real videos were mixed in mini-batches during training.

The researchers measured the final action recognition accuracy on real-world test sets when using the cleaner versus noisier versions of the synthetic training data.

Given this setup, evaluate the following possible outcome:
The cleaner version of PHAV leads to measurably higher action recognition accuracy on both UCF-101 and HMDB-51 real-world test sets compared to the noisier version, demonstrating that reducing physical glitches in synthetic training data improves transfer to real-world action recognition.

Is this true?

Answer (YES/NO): NO